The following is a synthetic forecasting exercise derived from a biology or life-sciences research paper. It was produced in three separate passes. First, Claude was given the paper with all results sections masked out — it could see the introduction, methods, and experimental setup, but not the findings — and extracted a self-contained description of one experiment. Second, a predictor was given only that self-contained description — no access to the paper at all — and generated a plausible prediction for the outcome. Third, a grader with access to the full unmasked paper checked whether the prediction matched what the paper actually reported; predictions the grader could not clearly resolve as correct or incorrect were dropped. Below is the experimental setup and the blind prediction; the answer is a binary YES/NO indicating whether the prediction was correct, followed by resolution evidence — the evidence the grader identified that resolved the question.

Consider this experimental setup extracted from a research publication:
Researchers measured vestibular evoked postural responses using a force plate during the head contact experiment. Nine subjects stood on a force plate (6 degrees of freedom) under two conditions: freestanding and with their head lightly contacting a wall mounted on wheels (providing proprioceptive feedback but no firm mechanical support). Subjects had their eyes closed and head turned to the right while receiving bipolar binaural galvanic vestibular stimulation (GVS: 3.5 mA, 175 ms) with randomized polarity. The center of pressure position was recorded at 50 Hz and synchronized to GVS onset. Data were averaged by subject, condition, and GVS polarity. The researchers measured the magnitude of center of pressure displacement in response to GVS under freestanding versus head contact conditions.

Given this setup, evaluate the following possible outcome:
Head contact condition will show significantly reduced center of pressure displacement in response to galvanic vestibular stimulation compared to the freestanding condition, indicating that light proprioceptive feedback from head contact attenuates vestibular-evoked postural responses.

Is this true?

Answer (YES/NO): YES